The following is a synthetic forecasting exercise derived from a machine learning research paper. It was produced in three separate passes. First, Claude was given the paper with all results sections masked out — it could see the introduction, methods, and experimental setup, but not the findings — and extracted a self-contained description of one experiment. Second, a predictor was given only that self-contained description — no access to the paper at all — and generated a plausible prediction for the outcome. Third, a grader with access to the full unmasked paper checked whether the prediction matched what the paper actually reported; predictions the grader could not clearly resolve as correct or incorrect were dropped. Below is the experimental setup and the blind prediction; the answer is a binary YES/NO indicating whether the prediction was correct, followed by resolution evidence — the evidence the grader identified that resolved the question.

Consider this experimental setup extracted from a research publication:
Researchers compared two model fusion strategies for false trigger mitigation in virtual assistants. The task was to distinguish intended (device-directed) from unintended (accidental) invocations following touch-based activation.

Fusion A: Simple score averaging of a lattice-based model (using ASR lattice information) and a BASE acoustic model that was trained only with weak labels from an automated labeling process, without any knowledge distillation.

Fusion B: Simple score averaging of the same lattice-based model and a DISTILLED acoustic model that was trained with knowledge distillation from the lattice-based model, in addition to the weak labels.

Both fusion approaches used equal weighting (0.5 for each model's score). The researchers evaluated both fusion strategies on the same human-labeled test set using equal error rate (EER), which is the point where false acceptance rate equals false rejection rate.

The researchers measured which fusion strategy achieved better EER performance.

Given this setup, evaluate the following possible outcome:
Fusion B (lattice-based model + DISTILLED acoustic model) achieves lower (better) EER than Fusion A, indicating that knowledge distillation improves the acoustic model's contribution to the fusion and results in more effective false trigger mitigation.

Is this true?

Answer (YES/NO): YES